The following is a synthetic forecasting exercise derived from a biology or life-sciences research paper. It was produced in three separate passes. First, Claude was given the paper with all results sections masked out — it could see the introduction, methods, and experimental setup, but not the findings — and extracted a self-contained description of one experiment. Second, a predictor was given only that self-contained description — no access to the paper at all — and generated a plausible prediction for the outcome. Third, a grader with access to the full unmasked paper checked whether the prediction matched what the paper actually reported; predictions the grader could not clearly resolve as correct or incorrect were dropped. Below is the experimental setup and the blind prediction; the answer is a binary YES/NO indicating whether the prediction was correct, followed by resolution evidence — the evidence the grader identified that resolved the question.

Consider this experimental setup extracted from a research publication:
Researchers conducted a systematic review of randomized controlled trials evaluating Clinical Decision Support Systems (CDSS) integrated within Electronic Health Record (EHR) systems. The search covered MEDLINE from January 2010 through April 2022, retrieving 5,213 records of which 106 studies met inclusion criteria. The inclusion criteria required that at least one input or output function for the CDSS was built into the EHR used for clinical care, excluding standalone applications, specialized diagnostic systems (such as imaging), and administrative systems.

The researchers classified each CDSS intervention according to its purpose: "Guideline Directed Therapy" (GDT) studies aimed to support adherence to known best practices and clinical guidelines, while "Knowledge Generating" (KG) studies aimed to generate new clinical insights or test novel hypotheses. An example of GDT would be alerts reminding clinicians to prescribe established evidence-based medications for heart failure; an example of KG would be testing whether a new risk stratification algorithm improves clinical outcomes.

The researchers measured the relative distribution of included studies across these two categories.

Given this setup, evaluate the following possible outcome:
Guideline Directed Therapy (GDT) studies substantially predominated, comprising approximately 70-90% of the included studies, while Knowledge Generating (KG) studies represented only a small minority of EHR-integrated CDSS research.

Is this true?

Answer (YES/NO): YES